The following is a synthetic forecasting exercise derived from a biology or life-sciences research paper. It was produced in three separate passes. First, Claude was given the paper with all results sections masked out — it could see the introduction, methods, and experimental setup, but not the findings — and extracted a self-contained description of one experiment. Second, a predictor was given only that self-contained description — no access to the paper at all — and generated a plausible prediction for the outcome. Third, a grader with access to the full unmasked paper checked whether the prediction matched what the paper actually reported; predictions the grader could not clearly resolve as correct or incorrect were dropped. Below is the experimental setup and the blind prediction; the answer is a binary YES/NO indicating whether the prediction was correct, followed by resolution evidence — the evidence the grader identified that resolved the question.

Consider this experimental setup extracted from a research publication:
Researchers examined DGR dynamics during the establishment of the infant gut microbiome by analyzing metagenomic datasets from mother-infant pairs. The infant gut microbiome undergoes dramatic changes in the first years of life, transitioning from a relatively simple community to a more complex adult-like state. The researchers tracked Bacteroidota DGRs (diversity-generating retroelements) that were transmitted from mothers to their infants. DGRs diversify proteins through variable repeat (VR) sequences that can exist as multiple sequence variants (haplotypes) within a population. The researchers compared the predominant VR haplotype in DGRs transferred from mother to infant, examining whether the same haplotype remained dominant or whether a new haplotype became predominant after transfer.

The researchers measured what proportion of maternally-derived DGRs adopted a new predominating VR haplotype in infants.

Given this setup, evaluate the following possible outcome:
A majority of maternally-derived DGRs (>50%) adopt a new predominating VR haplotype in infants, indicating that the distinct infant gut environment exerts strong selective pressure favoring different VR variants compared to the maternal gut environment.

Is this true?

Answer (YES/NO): YES